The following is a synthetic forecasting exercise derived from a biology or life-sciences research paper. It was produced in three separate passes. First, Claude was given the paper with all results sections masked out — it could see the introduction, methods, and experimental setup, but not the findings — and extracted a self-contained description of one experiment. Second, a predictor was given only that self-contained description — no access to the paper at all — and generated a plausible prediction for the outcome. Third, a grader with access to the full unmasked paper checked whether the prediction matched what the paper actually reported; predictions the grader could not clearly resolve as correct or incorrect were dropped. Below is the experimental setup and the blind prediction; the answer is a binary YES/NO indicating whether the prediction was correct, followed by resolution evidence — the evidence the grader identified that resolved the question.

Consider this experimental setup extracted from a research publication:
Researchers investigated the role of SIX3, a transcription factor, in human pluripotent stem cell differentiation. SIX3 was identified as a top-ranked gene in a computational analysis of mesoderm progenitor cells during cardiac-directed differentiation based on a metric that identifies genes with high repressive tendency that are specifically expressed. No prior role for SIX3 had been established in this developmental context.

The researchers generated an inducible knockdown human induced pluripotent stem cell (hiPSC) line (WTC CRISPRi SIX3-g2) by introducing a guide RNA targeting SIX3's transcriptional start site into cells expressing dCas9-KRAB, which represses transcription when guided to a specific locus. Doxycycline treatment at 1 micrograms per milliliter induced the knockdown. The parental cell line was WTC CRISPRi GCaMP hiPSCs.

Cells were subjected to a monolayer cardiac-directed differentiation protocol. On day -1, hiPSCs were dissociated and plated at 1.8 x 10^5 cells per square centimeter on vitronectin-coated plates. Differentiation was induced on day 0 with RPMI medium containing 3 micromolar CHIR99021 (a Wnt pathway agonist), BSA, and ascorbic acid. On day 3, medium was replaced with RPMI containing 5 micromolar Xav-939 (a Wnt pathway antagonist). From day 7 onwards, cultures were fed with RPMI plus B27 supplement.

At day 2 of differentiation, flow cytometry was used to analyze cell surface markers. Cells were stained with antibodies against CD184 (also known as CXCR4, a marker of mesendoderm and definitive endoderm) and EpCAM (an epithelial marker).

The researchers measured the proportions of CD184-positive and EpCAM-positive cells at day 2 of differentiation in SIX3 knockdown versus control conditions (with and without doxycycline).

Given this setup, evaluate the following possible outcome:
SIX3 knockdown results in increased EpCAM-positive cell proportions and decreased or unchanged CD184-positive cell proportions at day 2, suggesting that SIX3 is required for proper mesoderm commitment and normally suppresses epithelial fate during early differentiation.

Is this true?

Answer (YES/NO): NO